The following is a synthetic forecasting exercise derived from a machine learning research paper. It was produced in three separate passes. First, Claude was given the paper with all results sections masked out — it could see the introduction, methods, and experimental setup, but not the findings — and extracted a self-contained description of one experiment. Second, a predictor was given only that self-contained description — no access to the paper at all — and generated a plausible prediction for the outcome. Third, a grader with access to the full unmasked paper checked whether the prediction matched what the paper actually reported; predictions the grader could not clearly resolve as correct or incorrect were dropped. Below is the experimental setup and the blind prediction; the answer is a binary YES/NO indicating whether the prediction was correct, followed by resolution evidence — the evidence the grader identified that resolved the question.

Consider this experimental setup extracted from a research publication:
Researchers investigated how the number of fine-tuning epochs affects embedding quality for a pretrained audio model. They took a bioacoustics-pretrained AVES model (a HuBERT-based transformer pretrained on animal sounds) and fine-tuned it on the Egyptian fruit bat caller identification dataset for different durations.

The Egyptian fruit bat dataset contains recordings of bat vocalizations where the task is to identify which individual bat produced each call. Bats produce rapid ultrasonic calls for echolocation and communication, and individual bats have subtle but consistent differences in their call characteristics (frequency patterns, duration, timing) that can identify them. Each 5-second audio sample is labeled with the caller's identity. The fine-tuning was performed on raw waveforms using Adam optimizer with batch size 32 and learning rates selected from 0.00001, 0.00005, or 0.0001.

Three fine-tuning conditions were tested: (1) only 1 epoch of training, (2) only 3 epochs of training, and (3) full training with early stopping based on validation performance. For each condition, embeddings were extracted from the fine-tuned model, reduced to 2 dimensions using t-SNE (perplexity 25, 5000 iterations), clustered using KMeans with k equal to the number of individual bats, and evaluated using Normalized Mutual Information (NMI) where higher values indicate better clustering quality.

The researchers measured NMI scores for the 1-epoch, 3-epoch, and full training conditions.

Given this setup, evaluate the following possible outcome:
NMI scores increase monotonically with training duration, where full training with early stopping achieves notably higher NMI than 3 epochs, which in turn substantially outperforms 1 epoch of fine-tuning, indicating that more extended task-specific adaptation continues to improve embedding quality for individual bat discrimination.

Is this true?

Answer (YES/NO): YES